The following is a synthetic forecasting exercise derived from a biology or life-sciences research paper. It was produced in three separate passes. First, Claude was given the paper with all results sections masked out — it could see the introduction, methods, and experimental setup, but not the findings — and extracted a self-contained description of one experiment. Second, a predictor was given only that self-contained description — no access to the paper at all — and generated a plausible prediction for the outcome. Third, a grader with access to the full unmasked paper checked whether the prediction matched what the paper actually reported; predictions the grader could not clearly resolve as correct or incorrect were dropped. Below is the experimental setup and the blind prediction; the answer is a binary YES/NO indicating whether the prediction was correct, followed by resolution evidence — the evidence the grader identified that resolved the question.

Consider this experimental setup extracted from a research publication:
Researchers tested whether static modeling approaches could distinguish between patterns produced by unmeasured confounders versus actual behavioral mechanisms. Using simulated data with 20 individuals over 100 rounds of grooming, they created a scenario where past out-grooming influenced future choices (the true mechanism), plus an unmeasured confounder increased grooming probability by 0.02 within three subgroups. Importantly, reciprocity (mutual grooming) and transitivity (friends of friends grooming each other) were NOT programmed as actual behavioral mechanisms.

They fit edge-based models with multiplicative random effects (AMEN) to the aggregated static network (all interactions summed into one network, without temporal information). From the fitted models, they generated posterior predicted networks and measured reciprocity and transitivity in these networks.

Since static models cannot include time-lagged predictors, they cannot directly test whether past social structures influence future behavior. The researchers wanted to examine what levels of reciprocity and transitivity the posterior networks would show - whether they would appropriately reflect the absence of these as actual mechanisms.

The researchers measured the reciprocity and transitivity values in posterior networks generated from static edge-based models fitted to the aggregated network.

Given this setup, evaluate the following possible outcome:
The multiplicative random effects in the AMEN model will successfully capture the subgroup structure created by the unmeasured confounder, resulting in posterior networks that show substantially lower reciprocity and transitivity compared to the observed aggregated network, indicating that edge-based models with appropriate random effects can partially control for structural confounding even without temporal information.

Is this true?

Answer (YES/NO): NO